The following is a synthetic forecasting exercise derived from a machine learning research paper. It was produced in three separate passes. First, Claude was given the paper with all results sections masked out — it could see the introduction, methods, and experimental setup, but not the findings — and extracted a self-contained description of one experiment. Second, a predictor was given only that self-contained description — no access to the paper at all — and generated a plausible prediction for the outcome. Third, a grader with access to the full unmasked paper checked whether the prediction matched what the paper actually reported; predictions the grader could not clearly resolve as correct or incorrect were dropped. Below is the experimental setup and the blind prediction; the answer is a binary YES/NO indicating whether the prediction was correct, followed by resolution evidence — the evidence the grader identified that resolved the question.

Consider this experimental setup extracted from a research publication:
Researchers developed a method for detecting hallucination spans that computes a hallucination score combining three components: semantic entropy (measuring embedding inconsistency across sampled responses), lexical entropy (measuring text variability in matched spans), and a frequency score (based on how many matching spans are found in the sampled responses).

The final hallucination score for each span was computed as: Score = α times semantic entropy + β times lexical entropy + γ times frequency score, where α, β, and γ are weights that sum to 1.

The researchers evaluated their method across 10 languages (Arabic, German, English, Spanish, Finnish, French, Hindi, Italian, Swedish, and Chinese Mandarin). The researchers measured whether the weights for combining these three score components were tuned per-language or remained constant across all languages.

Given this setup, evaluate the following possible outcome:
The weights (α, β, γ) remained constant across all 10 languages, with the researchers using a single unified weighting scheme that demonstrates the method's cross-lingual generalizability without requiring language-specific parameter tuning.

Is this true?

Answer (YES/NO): YES